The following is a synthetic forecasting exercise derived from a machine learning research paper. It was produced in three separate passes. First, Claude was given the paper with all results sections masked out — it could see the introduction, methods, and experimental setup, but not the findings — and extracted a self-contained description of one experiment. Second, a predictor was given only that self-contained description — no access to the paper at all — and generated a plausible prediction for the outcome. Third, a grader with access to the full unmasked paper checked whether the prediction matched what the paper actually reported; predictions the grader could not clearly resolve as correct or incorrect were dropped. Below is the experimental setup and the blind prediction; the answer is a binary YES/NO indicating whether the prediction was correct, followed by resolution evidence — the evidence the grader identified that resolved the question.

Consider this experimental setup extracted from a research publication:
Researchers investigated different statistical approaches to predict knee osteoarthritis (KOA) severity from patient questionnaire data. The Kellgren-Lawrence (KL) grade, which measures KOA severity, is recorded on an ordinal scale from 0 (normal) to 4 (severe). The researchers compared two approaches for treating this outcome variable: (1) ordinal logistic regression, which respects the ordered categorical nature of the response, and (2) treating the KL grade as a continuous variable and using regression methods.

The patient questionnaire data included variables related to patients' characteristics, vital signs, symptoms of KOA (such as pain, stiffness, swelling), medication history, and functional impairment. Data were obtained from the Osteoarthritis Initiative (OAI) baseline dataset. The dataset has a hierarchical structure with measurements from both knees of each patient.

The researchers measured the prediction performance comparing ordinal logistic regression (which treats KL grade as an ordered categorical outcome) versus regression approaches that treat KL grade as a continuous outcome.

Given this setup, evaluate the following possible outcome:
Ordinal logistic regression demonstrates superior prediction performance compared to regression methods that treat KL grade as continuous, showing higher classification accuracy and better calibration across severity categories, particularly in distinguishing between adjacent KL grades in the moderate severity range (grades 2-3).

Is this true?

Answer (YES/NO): NO